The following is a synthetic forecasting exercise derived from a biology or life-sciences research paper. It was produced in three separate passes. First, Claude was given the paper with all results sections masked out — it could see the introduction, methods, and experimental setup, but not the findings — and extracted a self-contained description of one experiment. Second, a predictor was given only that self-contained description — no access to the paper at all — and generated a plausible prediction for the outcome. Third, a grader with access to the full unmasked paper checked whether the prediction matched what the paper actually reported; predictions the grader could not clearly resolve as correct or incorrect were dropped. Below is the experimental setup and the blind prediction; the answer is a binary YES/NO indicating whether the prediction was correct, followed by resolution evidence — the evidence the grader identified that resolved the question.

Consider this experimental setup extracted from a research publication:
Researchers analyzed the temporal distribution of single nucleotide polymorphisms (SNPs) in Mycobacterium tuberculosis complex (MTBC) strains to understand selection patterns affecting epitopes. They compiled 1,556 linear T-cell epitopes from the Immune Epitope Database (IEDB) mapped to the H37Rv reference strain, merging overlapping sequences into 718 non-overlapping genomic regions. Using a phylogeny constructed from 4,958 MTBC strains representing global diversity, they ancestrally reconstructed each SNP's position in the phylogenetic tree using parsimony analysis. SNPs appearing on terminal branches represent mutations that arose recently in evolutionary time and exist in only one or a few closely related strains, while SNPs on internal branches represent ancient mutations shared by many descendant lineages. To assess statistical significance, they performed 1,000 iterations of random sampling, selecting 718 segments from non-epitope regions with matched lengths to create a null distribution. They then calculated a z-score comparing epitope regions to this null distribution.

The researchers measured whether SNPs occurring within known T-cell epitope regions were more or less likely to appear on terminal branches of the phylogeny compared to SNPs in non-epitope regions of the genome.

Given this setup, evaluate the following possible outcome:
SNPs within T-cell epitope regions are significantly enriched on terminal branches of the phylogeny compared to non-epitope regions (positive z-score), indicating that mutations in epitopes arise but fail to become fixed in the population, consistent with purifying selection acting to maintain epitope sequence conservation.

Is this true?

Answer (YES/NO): NO